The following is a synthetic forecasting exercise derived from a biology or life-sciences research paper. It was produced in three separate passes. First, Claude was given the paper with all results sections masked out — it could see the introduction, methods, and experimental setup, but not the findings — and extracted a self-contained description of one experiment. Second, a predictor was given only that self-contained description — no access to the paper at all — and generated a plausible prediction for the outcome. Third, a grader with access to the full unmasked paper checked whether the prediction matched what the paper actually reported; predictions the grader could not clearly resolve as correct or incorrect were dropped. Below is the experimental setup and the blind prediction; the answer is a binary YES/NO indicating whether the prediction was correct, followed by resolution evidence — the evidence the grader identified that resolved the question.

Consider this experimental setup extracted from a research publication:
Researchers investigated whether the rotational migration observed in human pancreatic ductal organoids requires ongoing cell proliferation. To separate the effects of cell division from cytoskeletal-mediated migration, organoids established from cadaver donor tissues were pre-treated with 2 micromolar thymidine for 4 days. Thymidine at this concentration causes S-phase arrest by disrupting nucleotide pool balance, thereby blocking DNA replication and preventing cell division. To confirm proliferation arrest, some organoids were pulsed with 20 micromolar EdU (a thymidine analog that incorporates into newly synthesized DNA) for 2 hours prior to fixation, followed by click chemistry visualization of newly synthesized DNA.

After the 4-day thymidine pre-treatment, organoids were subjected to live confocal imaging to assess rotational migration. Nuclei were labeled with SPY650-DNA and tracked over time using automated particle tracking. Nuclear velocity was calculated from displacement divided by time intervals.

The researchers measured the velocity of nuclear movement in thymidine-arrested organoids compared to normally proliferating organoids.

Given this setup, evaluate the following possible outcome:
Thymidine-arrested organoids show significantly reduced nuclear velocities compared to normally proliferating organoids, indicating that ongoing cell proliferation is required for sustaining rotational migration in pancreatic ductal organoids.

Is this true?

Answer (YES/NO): NO